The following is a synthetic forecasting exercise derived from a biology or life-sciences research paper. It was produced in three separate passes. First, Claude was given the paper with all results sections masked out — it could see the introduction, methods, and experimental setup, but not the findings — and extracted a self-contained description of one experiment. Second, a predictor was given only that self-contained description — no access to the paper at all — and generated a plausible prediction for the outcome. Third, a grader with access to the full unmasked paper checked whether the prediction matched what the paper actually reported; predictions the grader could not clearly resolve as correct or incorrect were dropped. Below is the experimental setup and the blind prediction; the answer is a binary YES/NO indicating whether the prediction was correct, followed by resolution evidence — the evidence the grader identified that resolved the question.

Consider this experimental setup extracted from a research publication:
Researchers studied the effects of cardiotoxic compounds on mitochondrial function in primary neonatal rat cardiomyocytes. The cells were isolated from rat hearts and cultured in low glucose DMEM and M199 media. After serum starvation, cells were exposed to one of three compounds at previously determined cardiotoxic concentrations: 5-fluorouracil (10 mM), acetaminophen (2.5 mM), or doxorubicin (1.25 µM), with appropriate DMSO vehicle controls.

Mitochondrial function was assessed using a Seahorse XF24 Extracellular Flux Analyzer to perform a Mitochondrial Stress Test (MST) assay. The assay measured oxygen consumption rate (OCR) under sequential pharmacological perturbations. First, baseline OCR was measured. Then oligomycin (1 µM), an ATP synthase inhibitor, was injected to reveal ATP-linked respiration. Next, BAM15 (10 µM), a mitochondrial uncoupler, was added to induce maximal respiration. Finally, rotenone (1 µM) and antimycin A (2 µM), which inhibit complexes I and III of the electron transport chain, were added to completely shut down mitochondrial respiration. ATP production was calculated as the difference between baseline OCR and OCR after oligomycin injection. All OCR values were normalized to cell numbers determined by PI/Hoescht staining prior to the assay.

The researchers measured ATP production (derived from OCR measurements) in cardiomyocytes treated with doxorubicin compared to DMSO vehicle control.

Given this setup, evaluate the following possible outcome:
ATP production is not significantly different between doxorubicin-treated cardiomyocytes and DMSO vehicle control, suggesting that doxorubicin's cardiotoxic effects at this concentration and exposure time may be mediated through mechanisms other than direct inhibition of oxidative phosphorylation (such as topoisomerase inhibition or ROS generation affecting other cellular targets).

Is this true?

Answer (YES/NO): NO